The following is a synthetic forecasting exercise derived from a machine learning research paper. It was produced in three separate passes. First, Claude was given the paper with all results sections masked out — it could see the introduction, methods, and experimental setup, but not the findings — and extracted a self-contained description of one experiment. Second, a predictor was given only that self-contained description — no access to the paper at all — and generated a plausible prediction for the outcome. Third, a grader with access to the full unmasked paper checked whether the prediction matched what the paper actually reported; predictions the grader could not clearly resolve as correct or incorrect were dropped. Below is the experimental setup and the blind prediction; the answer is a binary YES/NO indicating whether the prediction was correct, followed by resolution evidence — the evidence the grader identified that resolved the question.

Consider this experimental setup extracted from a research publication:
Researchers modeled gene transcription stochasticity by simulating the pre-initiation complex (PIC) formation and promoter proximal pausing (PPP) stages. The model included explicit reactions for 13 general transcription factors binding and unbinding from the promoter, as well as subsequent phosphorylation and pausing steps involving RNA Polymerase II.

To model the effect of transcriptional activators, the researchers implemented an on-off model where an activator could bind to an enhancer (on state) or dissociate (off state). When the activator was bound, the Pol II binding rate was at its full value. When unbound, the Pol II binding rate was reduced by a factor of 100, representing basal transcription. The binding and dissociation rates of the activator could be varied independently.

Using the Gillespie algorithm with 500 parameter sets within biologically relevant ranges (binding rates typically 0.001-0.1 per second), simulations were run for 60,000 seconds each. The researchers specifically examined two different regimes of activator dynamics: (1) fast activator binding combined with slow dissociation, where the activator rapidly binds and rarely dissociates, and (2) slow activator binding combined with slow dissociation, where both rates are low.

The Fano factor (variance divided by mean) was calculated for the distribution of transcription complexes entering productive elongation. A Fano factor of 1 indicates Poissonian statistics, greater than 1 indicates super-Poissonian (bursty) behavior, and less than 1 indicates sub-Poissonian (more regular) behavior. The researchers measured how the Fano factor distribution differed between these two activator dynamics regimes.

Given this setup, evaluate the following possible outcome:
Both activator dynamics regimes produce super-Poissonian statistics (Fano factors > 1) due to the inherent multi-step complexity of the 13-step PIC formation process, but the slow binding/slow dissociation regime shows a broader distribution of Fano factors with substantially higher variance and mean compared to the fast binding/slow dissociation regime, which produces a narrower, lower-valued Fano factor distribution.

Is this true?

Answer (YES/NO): NO